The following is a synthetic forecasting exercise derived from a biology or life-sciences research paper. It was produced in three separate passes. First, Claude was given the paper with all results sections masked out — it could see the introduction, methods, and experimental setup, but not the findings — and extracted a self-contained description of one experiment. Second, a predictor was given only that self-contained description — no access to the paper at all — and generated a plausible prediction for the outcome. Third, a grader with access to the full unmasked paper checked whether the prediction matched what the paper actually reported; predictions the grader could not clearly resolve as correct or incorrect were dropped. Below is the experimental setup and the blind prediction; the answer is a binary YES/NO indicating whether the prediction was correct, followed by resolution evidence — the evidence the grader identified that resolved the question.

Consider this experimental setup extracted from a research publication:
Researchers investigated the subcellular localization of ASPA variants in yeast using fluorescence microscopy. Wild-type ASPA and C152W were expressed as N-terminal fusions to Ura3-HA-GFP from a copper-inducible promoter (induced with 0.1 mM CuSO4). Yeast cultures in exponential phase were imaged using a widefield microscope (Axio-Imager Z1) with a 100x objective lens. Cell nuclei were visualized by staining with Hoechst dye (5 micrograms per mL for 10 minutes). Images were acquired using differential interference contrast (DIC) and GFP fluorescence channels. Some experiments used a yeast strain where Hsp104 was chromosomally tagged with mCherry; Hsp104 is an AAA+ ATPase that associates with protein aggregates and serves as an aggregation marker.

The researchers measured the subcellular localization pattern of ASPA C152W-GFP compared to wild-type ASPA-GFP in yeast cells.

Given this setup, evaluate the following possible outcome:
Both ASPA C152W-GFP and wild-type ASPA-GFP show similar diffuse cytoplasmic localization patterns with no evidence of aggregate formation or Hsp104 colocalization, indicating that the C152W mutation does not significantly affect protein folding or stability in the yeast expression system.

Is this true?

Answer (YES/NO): NO